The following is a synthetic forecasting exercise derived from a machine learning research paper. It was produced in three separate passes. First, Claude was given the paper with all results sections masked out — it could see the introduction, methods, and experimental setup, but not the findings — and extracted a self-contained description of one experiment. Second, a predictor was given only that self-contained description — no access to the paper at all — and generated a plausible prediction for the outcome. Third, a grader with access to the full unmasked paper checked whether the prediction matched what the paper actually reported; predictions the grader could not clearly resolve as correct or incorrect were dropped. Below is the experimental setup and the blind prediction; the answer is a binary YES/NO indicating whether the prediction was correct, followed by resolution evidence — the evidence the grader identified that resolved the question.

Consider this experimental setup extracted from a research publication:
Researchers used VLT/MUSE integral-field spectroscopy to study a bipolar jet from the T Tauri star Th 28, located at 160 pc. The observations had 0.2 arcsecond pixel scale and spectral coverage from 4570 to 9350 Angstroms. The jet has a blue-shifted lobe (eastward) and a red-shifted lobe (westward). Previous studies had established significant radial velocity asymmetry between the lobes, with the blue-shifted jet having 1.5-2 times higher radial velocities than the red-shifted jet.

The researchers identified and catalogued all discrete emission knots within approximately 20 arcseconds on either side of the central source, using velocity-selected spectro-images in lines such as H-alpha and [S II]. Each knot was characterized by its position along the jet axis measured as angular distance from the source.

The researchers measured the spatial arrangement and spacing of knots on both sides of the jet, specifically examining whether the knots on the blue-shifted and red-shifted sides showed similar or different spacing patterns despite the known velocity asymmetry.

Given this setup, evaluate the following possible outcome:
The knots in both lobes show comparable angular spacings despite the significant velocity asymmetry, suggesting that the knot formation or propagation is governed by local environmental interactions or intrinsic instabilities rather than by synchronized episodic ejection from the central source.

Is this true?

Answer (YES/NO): NO